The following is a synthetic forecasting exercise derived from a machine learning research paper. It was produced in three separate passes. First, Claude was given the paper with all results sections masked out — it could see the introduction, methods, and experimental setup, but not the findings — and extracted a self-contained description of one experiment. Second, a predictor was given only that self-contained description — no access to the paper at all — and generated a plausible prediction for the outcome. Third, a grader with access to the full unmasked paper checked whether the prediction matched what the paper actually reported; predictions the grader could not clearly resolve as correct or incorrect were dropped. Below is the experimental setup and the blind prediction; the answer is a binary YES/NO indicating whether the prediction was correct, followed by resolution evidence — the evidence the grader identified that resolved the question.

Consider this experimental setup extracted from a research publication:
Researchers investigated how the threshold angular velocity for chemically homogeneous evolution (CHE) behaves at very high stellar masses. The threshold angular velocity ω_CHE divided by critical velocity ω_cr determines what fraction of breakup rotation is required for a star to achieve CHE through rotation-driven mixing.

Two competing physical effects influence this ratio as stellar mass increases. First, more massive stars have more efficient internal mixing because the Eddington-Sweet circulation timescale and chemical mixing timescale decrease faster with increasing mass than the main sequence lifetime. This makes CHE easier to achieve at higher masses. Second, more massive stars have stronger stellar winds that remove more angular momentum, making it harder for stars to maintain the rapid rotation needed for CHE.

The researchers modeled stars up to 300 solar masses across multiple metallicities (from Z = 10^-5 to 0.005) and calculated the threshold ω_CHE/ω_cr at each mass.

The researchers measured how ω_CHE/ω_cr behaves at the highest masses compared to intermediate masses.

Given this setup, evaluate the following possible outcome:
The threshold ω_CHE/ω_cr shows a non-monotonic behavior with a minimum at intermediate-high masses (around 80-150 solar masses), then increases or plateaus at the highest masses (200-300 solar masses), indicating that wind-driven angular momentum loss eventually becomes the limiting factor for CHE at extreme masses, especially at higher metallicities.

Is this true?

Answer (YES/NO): YES